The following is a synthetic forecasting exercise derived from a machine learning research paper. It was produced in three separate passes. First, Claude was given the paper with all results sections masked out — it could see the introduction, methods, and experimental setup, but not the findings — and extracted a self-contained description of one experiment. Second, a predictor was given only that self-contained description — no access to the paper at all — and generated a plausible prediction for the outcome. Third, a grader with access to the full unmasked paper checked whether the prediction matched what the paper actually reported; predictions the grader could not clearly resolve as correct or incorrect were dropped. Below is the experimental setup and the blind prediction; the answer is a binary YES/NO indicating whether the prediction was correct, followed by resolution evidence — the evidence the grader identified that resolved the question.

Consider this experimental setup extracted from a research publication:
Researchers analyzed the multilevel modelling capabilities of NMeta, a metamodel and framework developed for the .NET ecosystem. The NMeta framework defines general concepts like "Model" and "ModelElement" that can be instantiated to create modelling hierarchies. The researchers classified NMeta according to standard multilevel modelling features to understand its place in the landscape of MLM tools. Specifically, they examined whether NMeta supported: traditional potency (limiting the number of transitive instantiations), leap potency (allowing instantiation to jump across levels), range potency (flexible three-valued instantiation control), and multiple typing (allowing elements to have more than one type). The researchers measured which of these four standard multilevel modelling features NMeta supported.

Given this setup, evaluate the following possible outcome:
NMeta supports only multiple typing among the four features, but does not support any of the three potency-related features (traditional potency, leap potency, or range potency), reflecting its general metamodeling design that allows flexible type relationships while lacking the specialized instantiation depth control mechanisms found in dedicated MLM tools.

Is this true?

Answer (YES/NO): NO